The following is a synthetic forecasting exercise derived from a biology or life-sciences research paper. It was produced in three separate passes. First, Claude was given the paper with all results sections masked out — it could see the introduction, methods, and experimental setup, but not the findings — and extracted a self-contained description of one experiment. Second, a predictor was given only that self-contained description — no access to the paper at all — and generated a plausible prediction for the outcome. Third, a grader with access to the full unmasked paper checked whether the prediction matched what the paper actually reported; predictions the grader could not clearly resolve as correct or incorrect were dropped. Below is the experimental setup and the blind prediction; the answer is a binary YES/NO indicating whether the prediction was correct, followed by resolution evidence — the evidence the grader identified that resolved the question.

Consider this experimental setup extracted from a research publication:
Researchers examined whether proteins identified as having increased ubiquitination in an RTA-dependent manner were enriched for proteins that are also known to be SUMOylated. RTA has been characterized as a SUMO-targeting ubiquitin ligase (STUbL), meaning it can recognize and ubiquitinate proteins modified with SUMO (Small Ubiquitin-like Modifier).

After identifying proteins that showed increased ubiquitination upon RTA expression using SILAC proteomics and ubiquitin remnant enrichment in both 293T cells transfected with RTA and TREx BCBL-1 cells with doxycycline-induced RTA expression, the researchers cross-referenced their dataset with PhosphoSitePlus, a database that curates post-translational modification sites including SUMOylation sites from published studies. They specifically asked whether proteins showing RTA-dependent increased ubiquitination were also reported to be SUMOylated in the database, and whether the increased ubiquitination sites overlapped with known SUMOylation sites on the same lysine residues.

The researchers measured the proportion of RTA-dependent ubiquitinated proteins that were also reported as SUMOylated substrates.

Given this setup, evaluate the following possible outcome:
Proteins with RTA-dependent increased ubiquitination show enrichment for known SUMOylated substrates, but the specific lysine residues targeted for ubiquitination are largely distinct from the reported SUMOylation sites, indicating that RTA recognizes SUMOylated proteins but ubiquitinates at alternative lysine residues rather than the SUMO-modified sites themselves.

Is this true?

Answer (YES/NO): NO